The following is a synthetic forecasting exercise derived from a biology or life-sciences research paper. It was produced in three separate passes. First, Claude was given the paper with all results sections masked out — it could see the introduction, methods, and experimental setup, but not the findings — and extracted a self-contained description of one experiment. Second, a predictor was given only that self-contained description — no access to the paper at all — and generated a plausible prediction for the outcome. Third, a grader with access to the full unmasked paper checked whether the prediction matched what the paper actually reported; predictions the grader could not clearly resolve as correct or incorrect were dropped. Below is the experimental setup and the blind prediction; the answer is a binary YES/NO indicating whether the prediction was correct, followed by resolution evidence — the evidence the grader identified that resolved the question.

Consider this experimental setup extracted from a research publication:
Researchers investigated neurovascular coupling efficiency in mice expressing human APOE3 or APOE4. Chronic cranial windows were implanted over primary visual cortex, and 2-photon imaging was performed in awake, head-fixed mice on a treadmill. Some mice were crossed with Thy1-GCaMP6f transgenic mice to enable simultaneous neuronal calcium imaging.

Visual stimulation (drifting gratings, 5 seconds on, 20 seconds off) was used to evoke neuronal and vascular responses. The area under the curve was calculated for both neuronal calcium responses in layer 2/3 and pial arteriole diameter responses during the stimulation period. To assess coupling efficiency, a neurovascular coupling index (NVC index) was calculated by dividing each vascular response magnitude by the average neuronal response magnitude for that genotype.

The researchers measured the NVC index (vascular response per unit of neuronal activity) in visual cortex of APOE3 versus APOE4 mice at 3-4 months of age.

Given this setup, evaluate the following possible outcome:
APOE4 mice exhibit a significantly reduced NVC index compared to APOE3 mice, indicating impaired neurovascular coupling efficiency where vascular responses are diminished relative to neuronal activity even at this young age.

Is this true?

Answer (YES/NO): NO